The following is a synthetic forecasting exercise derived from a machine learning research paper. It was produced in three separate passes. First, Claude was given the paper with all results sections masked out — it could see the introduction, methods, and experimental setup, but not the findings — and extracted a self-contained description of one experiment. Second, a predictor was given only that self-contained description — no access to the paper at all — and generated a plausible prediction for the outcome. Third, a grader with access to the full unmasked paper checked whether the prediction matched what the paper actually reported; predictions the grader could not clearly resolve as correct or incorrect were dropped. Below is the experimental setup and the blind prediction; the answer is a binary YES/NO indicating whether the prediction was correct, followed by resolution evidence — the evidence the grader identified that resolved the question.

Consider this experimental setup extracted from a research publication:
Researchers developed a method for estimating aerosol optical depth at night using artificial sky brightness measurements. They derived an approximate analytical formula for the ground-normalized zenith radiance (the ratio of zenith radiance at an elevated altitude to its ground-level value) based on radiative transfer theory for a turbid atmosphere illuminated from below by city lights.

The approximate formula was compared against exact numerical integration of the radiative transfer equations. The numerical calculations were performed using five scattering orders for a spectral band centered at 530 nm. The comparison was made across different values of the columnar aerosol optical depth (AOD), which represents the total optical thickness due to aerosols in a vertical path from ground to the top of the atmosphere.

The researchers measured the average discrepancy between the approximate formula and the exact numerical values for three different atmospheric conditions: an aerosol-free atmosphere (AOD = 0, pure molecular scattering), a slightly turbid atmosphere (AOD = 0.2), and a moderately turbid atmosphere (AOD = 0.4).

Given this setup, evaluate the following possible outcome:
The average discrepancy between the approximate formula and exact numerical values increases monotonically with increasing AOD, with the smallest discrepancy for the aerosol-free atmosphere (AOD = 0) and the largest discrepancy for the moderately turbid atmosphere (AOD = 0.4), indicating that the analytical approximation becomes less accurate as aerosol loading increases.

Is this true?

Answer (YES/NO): NO